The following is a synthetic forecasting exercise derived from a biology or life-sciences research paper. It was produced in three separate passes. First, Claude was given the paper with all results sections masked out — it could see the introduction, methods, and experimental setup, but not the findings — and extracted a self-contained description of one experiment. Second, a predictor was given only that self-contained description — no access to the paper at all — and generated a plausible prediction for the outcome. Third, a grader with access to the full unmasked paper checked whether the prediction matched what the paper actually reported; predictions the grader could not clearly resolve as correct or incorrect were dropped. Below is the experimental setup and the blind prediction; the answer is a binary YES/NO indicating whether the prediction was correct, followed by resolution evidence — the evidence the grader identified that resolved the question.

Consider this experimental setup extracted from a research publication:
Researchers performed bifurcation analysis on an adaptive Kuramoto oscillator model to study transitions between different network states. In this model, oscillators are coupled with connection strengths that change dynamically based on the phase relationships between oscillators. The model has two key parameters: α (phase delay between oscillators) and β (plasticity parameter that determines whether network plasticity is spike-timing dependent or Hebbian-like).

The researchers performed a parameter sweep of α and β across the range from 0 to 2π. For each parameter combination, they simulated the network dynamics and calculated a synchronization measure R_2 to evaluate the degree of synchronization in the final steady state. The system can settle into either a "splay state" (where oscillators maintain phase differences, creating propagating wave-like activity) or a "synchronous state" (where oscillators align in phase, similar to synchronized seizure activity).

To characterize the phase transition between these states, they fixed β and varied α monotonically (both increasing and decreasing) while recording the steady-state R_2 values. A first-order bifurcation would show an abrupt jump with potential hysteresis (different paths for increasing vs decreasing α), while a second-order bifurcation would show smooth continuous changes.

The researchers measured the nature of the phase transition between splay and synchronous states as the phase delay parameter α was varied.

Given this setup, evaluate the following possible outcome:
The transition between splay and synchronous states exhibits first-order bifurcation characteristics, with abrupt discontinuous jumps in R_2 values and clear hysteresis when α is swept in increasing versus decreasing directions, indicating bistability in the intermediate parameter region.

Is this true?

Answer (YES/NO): YES